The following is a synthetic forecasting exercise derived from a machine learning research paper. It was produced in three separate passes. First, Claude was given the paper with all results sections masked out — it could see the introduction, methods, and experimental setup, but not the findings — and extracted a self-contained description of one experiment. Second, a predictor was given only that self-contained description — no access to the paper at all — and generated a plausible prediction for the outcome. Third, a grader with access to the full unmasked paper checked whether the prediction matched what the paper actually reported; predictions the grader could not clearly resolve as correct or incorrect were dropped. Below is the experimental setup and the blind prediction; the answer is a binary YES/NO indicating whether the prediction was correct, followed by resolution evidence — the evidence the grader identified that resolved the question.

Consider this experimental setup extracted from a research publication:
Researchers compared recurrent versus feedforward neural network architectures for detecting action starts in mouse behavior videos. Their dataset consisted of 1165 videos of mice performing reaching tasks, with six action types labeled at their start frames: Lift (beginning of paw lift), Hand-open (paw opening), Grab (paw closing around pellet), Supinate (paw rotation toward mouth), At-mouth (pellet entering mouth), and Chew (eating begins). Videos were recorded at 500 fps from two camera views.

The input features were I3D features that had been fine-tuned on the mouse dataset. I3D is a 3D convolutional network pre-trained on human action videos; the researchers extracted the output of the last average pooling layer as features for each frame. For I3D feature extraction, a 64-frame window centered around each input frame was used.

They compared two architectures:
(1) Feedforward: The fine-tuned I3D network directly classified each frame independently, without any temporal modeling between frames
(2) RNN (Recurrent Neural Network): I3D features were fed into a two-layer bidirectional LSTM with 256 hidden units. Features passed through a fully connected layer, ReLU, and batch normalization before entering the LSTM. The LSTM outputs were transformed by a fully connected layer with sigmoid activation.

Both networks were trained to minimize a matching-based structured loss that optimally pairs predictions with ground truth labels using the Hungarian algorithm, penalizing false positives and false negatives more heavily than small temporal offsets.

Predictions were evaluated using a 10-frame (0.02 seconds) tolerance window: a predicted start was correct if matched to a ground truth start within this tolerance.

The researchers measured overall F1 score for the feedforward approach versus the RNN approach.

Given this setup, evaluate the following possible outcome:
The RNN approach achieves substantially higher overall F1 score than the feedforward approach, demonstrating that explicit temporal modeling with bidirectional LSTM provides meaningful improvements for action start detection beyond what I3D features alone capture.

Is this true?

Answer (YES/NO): YES